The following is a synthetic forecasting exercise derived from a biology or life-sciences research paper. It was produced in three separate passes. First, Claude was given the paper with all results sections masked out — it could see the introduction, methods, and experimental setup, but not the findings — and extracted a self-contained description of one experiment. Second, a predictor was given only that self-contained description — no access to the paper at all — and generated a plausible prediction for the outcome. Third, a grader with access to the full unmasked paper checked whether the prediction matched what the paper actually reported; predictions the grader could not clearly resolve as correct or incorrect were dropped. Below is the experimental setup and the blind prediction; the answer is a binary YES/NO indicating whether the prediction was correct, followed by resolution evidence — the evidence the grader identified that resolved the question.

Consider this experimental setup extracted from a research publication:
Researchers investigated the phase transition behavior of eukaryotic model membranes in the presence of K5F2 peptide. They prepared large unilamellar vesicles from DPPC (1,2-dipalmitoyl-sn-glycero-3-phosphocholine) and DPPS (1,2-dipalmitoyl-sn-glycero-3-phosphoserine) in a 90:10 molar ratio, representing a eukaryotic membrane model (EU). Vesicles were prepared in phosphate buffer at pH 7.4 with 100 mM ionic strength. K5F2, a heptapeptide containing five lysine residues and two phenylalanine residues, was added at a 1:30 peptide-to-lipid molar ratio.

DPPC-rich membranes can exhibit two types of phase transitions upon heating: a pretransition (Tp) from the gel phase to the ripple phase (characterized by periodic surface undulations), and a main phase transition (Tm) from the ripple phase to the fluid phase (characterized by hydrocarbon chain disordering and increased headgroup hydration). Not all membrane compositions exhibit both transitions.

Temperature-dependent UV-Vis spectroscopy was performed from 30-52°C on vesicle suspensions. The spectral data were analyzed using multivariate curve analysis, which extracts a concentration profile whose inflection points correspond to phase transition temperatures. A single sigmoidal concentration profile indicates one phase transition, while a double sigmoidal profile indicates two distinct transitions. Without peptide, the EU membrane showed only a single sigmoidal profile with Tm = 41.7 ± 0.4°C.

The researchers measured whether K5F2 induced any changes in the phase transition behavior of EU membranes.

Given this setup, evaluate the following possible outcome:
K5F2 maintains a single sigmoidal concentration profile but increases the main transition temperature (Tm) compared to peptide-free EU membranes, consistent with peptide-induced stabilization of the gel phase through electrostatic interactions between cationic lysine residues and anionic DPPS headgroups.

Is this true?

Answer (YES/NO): NO